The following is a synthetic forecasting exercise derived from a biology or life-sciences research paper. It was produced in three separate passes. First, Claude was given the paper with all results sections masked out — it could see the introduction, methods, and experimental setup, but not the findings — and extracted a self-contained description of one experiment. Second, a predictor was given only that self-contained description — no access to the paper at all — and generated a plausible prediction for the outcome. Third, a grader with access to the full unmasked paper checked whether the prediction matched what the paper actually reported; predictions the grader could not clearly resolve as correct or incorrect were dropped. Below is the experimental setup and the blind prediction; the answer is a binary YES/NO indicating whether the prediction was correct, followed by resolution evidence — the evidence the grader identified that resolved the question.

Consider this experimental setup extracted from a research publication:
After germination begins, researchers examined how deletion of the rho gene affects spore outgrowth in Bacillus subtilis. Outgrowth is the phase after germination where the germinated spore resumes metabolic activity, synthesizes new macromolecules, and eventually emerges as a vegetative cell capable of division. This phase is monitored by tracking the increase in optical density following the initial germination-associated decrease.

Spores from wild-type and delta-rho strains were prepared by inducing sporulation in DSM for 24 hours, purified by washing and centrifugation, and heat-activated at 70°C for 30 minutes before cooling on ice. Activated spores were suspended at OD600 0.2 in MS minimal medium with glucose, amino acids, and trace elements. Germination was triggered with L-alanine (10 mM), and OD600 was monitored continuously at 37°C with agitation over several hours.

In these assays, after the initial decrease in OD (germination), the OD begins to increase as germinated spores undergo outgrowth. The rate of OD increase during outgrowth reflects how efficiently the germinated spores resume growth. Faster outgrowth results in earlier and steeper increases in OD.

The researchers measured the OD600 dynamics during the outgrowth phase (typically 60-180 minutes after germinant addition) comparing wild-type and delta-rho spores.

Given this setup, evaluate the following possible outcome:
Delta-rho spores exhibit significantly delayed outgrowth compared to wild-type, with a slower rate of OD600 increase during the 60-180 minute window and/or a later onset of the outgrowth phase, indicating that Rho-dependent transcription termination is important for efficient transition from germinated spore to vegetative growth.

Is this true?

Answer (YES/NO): YES